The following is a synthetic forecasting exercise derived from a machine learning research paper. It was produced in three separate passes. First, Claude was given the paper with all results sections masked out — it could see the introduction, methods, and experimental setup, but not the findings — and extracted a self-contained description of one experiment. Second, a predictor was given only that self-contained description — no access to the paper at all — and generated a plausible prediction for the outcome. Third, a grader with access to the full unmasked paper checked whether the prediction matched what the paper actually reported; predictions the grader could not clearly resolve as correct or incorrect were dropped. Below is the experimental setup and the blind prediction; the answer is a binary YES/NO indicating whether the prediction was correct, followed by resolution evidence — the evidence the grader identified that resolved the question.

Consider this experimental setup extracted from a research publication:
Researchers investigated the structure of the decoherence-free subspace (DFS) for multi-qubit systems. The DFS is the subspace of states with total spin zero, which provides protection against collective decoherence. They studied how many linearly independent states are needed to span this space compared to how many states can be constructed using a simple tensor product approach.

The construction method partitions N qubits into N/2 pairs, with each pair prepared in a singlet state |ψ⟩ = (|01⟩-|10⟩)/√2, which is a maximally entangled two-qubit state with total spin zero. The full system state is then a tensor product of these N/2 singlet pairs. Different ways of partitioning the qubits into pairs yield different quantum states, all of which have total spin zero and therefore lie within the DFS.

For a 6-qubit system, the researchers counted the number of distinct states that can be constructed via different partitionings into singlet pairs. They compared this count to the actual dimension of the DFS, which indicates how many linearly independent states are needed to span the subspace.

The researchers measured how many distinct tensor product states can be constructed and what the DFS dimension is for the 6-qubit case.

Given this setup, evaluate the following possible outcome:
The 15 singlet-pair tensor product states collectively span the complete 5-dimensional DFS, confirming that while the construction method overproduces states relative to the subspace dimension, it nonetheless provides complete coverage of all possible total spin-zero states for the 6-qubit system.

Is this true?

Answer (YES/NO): NO